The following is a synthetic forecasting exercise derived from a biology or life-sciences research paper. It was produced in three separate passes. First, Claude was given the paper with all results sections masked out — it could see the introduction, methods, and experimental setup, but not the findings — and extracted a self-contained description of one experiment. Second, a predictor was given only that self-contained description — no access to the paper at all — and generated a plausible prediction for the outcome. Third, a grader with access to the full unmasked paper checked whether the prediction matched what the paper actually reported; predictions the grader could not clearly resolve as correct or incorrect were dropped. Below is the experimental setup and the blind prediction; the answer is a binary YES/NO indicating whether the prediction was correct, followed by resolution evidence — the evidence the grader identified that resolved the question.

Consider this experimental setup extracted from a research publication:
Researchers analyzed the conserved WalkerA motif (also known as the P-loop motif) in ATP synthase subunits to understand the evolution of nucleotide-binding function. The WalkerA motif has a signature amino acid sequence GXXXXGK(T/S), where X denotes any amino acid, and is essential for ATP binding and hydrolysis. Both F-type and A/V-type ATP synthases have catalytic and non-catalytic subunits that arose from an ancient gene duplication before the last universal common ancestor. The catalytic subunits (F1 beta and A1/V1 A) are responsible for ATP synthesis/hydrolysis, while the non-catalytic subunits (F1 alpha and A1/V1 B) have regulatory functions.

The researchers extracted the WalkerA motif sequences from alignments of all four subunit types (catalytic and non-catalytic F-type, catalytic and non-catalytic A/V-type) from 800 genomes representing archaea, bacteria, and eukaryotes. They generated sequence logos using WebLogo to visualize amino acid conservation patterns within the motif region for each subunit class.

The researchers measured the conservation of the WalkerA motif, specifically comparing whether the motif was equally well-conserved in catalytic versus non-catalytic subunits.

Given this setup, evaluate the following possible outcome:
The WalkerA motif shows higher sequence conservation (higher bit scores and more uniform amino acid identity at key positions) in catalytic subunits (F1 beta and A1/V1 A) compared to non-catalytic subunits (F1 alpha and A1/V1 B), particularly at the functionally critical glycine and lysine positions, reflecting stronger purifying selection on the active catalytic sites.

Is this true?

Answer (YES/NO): NO